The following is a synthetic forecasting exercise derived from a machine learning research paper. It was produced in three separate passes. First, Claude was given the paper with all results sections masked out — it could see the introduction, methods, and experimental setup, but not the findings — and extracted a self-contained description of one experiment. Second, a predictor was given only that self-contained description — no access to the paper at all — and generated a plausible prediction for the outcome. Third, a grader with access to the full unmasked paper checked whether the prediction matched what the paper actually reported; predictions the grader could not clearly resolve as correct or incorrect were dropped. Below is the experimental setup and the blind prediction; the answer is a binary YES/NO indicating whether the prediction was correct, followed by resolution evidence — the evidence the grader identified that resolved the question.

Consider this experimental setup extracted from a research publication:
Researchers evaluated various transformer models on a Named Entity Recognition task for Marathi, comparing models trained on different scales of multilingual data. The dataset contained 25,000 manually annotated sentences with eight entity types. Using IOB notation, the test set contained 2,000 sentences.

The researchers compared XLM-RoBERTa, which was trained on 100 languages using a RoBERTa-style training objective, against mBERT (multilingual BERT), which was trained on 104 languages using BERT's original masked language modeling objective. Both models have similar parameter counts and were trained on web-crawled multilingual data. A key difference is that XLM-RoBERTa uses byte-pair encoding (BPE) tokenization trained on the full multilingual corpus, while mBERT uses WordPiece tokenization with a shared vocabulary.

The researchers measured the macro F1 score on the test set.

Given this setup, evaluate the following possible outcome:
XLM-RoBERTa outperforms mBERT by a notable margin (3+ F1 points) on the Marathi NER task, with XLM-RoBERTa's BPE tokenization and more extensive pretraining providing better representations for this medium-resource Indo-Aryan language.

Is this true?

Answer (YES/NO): NO